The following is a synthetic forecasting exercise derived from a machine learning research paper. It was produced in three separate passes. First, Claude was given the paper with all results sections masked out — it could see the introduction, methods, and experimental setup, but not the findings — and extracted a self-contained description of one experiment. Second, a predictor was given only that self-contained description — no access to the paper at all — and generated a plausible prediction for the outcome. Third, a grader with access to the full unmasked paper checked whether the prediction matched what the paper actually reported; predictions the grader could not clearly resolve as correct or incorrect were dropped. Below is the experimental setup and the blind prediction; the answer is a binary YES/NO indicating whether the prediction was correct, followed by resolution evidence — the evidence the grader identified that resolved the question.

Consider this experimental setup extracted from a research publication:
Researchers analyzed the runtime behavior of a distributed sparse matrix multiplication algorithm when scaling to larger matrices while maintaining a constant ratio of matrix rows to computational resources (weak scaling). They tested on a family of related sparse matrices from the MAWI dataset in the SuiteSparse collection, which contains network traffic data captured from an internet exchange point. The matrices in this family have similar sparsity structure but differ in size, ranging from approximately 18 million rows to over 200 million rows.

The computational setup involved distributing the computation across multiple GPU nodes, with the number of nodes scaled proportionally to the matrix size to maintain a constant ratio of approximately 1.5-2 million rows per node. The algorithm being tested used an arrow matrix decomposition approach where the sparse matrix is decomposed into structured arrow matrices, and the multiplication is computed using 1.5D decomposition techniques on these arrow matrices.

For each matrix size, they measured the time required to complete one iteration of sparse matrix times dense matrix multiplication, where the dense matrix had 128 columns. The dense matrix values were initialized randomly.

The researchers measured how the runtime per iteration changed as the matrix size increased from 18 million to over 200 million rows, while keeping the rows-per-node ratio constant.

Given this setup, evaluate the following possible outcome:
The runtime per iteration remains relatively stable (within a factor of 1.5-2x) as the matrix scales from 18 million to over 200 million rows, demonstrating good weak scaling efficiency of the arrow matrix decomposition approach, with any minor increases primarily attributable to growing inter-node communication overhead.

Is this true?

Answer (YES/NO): YES